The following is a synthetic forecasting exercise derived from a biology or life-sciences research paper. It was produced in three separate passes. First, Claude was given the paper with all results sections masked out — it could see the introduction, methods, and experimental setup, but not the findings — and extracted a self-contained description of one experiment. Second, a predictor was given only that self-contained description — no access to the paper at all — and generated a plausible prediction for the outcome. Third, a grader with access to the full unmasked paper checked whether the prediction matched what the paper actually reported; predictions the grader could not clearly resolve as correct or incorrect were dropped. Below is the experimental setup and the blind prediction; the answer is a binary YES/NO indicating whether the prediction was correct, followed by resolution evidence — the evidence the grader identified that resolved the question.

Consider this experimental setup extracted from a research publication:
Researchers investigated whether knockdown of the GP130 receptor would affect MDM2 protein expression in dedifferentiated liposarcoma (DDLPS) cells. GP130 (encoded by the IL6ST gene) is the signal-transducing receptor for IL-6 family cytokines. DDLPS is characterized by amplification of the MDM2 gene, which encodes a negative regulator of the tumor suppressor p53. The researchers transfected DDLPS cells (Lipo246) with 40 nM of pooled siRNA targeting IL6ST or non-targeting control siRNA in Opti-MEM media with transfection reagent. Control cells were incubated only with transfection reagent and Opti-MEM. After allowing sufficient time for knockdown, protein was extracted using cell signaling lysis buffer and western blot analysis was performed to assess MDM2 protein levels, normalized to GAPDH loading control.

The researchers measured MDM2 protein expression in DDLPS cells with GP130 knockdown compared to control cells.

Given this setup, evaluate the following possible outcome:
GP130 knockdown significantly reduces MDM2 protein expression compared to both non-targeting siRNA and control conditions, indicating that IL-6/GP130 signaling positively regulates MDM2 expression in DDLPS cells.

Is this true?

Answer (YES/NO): YES